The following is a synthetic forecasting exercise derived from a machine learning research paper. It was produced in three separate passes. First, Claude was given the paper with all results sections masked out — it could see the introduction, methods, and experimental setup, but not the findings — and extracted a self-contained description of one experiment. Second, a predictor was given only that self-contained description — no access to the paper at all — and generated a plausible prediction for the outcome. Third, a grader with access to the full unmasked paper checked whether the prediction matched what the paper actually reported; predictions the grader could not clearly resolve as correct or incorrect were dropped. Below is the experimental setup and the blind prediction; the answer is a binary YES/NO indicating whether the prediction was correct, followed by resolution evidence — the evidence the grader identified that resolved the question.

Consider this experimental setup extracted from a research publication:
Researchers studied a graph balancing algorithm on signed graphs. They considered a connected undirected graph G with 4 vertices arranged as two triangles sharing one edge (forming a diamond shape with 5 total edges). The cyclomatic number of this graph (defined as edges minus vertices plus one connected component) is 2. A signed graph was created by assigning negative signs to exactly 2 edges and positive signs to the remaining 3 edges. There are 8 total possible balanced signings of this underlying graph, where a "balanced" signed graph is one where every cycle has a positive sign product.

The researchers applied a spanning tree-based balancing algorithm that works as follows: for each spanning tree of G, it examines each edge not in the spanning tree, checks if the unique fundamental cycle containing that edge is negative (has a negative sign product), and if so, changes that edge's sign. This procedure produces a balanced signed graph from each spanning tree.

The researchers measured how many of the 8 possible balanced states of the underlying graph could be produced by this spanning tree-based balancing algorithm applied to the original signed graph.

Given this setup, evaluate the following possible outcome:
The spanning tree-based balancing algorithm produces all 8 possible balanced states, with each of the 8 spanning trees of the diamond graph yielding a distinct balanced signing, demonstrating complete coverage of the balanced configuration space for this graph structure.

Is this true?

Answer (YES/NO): NO